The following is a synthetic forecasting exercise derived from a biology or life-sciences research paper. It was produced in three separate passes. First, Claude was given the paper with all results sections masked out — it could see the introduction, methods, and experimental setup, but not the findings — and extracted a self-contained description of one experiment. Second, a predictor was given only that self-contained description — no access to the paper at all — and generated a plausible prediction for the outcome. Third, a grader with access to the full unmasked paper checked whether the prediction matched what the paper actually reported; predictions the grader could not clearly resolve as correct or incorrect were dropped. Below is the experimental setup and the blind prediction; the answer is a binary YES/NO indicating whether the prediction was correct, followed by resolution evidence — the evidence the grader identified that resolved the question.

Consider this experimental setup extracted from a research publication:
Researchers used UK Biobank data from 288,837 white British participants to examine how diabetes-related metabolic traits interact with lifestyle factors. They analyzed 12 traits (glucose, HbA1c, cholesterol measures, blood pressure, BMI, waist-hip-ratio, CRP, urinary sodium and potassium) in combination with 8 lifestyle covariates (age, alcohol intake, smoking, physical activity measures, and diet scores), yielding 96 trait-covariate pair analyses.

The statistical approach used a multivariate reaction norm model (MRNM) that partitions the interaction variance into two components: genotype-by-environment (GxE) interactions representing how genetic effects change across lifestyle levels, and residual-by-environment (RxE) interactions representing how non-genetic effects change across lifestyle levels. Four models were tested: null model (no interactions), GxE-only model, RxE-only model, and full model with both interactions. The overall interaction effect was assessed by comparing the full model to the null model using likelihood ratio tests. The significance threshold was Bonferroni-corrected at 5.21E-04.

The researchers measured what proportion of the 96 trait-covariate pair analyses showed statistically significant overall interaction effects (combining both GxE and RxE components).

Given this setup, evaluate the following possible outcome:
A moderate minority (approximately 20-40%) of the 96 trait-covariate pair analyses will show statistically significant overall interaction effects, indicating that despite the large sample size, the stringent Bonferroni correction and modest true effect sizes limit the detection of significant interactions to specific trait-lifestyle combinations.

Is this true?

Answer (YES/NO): NO